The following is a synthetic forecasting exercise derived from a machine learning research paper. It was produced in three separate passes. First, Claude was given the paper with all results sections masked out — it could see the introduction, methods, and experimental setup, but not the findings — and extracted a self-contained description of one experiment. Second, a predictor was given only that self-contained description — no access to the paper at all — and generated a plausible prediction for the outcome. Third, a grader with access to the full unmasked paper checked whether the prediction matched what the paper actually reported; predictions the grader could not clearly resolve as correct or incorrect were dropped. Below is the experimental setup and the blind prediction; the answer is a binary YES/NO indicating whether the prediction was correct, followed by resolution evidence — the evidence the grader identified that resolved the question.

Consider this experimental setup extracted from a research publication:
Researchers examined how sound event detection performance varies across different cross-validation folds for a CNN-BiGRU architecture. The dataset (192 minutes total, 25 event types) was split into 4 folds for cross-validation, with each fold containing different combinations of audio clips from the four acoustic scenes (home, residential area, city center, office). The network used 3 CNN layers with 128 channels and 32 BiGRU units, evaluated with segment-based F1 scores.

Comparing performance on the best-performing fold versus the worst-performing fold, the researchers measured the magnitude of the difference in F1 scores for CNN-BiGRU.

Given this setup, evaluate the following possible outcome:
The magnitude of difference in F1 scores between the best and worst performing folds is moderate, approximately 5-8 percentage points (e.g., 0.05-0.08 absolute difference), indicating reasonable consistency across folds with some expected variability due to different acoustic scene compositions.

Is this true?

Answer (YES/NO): NO